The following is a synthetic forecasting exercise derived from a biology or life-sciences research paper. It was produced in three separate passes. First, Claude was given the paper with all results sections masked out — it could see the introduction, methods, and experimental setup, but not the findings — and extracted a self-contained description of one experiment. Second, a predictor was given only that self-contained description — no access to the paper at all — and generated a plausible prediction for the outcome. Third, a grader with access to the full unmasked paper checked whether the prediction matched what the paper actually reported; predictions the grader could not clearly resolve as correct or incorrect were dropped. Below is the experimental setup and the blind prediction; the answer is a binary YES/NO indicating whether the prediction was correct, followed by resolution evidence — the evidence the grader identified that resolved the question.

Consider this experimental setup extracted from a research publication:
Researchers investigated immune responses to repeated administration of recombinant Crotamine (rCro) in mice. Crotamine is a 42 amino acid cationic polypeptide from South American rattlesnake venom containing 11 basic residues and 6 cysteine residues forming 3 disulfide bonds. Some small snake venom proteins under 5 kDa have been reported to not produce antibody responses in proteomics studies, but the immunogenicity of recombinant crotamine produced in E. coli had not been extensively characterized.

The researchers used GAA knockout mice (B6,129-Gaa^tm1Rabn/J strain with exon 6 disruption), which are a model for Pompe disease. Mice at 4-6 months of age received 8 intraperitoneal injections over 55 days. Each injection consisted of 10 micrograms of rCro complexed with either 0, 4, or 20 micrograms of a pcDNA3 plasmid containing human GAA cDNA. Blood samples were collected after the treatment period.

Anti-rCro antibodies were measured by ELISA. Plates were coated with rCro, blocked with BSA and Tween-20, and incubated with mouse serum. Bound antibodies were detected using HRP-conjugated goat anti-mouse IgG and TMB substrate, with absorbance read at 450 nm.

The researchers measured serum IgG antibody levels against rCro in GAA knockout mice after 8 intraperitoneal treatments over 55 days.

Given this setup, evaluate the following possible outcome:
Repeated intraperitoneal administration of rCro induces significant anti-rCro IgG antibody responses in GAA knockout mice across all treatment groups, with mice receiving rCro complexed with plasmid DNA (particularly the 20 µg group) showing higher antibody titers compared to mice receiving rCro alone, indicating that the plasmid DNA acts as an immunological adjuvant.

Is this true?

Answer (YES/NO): NO